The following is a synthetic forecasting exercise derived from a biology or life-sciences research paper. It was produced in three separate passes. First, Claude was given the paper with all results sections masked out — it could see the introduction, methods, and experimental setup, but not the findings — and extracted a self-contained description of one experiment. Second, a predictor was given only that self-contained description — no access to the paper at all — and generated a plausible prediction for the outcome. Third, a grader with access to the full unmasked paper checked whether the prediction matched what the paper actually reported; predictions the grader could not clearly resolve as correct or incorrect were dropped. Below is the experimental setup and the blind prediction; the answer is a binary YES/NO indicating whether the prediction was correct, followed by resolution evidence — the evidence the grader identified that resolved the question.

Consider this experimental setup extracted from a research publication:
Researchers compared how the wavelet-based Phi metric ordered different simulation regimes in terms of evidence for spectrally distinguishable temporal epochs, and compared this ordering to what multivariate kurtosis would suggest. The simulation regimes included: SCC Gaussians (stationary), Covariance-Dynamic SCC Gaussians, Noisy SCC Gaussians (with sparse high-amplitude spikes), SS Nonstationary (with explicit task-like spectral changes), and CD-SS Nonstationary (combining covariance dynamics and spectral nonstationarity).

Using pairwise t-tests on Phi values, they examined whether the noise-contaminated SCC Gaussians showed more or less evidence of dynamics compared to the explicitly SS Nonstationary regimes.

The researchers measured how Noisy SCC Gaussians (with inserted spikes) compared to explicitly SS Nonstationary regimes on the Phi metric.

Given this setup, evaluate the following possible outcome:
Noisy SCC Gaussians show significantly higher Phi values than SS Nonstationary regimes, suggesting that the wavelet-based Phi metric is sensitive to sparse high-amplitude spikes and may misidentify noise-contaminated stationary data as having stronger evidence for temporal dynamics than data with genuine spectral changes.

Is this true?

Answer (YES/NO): NO